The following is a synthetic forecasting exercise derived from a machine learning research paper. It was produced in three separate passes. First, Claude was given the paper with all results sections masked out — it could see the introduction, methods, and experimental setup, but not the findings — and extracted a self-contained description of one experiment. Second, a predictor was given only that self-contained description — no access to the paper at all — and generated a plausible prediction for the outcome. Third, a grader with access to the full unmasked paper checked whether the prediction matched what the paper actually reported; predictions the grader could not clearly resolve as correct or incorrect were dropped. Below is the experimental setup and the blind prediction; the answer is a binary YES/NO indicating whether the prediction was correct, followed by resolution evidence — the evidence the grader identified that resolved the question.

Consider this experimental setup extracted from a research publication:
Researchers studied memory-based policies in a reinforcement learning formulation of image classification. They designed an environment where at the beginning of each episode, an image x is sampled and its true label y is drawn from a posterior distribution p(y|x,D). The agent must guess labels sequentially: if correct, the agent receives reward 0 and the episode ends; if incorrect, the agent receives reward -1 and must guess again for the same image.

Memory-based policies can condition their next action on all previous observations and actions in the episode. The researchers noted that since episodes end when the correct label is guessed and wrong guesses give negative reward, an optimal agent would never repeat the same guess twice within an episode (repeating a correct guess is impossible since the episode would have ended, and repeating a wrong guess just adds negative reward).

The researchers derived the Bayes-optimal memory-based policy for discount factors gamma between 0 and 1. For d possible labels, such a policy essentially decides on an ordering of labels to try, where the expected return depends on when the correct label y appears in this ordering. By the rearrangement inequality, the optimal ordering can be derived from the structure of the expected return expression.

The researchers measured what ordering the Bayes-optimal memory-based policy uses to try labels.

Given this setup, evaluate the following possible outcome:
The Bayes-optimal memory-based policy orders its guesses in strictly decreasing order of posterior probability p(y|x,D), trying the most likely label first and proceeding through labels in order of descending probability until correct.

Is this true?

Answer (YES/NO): YES